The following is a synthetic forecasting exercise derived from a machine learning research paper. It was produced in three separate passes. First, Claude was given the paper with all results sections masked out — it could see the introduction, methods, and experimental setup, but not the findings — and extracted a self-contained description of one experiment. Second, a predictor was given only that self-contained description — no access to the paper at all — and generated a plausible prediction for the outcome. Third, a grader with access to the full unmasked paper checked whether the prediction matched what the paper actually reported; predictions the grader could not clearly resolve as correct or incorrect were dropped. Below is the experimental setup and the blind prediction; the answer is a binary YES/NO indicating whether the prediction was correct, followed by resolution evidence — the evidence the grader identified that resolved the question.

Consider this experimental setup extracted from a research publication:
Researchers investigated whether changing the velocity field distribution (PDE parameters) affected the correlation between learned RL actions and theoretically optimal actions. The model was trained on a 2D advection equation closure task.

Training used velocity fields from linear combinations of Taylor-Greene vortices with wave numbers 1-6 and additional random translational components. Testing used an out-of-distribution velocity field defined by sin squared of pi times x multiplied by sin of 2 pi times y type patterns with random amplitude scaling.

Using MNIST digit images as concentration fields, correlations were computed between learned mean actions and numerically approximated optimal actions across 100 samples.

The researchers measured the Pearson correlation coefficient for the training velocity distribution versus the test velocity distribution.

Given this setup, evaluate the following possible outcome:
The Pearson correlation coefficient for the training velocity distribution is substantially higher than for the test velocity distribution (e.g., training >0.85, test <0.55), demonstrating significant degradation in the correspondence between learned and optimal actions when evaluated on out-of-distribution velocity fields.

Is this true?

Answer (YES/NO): NO